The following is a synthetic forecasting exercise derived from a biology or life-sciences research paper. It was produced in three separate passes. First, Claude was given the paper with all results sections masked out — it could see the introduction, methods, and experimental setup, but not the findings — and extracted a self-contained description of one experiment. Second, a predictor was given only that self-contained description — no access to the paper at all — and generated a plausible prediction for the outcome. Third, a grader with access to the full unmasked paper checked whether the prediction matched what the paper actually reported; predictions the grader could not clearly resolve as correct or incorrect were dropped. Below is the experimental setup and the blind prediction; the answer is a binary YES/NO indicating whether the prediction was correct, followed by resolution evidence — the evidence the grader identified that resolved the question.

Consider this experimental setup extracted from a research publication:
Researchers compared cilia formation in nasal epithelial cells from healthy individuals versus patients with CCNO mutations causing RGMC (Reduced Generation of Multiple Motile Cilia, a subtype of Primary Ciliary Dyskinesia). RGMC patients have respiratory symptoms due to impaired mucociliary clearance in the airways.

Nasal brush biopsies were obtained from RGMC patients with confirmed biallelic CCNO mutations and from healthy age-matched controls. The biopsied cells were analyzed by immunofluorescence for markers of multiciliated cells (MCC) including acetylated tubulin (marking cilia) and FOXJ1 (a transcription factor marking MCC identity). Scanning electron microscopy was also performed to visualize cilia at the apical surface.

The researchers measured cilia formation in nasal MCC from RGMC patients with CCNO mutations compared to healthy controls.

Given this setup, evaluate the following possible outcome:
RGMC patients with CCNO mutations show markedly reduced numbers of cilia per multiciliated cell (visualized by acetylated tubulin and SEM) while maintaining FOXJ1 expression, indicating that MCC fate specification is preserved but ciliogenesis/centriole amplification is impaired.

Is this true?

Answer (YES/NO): NO